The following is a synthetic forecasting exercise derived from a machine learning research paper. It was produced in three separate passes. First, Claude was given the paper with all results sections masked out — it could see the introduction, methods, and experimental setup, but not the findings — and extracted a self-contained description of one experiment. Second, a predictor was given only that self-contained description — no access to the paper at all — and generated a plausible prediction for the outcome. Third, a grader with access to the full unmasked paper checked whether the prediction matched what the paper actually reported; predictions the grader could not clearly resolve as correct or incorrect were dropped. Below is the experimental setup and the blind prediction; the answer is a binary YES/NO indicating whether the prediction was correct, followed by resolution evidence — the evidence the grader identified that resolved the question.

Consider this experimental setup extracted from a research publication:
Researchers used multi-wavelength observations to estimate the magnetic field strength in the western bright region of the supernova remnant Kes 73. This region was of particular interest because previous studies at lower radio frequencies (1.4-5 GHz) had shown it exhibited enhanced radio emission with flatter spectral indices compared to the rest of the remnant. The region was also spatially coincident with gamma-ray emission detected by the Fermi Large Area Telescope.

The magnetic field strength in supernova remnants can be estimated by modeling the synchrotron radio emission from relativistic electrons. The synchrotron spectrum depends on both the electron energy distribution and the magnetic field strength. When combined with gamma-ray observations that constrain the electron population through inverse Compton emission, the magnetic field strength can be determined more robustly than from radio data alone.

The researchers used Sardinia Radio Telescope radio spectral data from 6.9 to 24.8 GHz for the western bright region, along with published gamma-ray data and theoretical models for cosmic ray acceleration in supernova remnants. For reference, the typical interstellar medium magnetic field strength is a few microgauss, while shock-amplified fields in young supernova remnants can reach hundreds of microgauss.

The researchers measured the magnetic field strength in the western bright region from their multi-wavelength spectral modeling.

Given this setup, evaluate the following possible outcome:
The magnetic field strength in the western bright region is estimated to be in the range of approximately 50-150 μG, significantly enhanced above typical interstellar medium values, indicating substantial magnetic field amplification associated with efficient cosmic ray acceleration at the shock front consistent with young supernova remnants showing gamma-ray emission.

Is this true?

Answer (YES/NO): NO